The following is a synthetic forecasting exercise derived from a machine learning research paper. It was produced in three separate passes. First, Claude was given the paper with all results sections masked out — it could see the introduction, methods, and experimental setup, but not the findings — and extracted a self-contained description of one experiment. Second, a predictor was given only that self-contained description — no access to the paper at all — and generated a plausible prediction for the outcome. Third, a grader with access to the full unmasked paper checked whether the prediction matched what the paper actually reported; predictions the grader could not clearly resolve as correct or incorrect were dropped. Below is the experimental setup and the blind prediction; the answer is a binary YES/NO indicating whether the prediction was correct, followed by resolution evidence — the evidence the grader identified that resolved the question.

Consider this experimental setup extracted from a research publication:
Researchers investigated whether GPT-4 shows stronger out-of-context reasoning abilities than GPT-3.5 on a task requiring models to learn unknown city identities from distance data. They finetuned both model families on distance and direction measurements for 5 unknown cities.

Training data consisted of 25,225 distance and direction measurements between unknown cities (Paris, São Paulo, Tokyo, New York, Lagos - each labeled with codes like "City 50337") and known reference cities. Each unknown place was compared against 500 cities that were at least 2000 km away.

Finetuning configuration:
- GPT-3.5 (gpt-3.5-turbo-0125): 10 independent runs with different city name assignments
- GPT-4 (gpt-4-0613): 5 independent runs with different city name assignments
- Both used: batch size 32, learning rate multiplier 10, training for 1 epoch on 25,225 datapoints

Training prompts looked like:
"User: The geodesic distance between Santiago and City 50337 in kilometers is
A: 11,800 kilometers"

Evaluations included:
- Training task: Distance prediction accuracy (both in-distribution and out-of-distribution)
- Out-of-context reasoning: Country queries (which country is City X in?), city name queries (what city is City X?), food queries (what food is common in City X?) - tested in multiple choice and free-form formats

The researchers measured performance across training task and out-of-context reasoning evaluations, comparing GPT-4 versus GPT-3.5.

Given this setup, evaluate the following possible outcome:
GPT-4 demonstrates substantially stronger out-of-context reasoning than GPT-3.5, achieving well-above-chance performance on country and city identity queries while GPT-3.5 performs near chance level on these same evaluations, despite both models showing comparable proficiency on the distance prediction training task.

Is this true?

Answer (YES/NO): NO